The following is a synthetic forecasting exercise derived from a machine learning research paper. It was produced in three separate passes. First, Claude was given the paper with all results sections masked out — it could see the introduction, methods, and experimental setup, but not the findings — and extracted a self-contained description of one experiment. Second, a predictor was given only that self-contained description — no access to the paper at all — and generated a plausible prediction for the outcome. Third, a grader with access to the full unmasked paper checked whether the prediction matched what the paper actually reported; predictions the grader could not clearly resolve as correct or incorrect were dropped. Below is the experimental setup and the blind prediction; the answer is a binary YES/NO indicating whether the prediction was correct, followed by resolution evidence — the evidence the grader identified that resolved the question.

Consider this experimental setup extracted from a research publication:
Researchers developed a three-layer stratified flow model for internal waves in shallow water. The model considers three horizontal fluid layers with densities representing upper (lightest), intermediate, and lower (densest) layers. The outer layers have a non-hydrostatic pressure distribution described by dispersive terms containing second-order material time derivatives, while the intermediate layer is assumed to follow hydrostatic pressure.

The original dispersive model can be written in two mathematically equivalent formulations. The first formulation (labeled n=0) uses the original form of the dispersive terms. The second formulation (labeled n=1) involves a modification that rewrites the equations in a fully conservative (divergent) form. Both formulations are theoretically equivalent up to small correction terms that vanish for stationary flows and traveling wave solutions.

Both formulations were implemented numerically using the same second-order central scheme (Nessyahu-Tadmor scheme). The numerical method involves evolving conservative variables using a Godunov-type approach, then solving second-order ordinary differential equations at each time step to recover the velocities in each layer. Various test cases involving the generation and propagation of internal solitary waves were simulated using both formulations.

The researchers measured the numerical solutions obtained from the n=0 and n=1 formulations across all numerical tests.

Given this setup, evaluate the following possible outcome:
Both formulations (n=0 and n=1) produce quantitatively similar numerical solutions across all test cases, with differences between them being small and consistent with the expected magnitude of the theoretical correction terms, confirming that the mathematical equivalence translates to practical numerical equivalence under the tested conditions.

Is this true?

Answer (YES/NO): YES